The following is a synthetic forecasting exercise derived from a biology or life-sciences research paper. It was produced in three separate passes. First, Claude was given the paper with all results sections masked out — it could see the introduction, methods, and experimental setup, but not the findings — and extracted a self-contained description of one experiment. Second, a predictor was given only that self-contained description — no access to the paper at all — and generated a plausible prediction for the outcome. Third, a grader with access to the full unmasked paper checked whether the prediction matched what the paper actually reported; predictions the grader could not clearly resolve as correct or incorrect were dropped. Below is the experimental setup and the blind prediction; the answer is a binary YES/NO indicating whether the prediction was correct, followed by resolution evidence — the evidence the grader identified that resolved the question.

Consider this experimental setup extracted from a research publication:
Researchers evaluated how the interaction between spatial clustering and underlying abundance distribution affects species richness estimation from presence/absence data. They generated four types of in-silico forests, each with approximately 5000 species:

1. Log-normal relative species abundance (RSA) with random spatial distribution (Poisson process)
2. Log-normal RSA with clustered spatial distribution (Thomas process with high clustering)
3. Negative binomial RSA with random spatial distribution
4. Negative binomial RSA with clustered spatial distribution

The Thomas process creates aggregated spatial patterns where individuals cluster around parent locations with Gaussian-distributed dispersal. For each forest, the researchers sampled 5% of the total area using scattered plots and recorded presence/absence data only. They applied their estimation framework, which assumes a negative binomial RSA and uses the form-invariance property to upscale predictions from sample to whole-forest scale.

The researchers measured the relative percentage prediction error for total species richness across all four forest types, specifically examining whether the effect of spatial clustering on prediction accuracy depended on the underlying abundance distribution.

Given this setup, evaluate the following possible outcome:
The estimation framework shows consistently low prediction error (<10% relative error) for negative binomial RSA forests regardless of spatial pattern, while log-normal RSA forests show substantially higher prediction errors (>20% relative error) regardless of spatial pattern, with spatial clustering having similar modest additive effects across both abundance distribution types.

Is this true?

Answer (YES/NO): NO